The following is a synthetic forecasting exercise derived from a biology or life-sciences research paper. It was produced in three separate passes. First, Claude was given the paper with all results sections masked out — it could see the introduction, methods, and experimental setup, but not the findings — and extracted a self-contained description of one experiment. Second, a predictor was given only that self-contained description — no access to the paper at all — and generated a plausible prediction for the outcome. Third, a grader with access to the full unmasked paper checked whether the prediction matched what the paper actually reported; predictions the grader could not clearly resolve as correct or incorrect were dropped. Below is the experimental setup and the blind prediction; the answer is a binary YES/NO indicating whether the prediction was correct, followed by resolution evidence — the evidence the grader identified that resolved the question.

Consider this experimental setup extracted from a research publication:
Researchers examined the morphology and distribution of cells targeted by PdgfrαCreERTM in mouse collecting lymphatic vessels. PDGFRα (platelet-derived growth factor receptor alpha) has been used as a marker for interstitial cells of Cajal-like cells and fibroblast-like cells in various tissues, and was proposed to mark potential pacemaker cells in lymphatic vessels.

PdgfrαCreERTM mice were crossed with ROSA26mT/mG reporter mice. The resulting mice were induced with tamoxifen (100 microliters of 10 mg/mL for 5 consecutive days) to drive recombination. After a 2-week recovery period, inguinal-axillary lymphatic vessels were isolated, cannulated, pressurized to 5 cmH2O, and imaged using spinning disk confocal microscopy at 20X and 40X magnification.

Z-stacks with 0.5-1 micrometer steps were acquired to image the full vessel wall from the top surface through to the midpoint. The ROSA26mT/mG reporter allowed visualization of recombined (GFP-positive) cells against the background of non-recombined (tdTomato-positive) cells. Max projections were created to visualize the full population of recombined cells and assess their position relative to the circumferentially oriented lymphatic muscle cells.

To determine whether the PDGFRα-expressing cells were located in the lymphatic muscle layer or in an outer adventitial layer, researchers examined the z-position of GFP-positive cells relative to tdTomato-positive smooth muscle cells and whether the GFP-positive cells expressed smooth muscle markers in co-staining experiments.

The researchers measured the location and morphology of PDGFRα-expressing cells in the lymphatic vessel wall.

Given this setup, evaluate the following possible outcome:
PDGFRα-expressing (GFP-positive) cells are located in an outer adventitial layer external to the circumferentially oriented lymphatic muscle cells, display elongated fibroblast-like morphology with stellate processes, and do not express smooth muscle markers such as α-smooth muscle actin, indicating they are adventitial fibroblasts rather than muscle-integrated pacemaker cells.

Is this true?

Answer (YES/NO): YES